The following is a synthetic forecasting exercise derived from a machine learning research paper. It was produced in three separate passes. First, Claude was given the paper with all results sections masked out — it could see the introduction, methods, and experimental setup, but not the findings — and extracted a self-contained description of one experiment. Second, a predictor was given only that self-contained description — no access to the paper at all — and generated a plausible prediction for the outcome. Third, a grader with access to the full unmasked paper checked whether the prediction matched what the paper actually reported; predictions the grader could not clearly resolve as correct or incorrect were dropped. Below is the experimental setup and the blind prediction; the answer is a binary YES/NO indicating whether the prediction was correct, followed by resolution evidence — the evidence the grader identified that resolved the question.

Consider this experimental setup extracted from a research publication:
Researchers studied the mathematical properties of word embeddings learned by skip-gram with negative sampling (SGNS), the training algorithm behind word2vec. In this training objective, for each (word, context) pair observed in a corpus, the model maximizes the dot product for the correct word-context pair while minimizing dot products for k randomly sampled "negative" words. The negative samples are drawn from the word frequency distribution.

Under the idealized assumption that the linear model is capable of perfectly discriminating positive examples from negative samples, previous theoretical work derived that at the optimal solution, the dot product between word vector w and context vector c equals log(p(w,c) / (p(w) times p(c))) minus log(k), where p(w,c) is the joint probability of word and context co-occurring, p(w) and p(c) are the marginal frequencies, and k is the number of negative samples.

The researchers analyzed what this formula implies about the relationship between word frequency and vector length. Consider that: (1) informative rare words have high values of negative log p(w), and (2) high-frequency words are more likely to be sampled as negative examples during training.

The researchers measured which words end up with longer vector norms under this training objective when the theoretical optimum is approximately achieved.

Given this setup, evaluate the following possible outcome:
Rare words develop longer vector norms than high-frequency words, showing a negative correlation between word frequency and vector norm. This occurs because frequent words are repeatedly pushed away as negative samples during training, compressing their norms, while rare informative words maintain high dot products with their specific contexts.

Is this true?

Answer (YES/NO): YES